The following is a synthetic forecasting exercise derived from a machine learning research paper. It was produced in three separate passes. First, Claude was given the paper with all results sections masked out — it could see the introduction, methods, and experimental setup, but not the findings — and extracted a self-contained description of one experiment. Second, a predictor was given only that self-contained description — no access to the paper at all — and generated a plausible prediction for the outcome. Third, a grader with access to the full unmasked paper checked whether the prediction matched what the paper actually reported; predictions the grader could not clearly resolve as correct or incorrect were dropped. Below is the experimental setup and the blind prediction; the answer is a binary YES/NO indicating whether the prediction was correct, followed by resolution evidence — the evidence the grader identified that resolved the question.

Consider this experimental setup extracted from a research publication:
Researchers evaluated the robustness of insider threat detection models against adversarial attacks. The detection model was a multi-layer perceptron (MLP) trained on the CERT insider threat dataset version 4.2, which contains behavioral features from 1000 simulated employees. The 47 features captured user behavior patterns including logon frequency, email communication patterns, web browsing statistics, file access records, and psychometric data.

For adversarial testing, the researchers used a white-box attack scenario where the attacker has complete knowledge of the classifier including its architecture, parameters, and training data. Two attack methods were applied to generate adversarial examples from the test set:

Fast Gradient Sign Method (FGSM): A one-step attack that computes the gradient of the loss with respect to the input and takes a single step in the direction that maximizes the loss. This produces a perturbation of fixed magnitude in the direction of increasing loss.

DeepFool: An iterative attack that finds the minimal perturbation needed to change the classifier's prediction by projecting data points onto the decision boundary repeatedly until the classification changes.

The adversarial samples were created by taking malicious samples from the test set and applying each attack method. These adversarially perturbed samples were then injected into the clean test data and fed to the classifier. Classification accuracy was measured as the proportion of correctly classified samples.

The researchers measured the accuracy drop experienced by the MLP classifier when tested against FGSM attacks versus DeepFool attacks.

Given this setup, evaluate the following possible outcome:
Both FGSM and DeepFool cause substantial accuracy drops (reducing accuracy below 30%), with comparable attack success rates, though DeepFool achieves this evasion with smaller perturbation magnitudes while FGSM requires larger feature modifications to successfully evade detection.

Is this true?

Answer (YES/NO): NO